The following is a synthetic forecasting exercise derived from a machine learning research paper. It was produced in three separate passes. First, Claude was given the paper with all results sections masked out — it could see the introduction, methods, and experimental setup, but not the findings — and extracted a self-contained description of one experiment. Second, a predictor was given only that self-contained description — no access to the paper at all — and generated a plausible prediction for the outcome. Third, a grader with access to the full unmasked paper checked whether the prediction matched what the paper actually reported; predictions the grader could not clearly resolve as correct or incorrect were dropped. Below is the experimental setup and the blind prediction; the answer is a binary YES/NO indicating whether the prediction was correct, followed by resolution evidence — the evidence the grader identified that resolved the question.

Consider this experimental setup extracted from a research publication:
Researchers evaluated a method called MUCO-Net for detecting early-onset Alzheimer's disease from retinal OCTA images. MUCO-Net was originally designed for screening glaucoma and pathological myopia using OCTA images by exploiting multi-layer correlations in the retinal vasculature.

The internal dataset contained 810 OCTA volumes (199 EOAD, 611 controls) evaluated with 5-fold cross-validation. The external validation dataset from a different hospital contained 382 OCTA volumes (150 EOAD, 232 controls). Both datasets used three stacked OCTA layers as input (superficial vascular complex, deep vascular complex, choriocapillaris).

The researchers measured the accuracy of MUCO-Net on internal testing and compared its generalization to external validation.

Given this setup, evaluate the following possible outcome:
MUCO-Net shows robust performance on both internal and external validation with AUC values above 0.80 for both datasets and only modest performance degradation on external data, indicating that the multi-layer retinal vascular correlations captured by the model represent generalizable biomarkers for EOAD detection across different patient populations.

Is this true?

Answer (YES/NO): NO